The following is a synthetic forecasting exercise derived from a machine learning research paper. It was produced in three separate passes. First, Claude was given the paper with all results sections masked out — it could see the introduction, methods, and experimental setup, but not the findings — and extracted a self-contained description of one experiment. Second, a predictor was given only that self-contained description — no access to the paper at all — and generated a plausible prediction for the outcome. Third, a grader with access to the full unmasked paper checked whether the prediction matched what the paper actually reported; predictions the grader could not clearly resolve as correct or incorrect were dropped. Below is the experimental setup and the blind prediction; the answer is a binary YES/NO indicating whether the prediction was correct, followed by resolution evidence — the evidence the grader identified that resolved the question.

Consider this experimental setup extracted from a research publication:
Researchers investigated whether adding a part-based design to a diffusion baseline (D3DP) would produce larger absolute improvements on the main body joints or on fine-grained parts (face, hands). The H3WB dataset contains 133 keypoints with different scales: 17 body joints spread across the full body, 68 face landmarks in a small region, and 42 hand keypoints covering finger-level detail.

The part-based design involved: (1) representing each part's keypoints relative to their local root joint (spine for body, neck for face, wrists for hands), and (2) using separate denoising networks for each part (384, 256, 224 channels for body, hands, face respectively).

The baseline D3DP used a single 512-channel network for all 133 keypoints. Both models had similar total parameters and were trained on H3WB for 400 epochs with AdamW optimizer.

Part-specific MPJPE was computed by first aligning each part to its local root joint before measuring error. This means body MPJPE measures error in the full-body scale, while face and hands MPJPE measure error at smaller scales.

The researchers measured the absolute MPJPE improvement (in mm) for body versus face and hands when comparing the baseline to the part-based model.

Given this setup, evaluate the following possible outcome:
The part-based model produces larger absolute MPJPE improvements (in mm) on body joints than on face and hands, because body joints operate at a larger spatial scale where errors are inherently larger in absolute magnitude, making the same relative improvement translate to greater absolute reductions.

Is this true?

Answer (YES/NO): YES